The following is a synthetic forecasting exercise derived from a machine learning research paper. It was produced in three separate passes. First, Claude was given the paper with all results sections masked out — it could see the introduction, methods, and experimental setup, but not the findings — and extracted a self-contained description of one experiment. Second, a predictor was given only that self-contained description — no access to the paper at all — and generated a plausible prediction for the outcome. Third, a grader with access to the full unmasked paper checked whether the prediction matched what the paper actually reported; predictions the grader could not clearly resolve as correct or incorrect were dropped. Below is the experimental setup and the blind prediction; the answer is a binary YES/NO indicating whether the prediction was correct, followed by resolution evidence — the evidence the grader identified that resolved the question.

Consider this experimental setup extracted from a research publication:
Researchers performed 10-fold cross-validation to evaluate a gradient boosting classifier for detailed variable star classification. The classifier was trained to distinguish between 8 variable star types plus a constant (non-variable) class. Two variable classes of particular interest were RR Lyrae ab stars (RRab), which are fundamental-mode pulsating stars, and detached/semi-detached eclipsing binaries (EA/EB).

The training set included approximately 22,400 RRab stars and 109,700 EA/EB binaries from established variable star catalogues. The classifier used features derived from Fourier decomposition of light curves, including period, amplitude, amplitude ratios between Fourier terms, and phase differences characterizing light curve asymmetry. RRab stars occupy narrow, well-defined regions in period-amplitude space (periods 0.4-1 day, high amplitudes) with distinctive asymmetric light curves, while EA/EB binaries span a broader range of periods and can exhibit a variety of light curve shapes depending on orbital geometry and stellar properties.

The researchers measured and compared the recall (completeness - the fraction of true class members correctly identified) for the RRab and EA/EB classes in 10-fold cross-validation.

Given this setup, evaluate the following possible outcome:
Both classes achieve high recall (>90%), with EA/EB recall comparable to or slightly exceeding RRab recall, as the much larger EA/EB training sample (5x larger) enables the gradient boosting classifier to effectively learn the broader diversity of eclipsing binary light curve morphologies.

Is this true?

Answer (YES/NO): NO